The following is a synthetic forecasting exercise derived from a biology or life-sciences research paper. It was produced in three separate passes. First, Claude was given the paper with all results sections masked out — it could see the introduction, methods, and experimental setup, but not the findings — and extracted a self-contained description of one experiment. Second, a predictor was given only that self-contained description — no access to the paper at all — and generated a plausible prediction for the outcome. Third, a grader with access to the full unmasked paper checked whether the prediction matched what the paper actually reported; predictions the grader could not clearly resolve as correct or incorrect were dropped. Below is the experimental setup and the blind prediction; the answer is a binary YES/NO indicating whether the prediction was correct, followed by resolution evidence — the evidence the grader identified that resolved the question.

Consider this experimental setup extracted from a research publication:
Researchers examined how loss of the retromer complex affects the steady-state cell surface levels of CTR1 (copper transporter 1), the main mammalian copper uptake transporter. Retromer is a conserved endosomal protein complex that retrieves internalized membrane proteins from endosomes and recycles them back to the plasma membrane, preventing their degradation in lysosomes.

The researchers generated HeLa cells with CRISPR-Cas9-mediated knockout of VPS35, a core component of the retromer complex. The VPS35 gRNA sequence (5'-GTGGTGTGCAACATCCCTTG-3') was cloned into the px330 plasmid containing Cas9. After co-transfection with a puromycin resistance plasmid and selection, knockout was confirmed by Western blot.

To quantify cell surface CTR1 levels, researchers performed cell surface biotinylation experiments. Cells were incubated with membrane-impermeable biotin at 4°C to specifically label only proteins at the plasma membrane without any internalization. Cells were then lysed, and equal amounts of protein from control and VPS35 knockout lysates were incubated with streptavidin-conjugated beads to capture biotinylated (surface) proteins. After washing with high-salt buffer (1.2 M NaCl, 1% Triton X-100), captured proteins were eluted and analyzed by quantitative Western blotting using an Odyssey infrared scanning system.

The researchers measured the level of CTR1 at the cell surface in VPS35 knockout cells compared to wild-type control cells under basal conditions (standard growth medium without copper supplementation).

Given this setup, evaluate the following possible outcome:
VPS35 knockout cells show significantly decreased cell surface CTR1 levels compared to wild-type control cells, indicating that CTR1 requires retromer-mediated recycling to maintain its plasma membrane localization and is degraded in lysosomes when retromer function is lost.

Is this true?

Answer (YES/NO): YES